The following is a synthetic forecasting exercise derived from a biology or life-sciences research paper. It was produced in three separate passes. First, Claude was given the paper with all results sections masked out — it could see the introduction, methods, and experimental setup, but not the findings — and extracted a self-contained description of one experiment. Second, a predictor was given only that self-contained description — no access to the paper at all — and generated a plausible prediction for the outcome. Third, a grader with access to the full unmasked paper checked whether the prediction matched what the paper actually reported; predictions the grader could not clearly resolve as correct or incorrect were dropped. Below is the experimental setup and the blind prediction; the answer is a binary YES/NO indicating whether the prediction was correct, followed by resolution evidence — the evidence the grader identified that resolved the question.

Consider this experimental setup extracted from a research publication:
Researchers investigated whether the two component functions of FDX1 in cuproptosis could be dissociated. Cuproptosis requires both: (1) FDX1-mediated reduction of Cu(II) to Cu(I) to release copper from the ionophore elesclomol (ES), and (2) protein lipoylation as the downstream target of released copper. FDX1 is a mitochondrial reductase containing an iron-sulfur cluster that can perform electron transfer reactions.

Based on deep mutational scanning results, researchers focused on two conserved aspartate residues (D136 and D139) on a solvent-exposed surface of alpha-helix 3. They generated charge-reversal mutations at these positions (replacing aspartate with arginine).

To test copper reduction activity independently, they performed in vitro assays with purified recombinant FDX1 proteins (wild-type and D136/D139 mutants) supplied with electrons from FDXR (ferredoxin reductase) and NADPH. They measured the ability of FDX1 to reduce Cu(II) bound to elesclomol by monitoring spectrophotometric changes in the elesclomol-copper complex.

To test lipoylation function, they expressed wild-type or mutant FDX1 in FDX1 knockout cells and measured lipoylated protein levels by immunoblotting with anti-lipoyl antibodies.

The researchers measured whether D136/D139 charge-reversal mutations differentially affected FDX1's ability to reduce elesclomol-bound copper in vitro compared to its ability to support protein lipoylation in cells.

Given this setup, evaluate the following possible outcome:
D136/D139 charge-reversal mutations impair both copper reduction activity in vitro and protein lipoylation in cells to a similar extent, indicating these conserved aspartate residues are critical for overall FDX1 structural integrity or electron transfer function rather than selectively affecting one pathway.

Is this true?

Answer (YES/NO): NO